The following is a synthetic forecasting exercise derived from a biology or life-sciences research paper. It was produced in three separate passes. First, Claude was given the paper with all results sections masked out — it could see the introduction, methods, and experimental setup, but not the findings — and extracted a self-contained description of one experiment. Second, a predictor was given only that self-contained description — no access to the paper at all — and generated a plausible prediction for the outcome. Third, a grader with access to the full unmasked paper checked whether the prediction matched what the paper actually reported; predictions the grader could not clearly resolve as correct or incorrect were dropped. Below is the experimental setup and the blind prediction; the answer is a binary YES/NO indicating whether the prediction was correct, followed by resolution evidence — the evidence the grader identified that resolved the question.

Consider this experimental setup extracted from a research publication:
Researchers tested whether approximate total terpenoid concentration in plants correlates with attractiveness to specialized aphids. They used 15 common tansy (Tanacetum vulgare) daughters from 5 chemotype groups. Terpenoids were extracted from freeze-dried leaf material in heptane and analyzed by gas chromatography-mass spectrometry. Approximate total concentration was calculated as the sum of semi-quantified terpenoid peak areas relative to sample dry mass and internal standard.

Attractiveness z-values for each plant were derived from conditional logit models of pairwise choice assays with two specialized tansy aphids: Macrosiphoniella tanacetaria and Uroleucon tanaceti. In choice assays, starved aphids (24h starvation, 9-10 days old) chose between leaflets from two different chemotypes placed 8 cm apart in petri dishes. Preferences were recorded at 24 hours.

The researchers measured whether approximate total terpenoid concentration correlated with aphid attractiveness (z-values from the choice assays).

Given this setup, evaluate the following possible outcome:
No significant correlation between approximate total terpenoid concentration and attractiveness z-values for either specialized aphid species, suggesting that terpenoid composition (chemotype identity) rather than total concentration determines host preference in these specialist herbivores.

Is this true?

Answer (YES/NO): NO